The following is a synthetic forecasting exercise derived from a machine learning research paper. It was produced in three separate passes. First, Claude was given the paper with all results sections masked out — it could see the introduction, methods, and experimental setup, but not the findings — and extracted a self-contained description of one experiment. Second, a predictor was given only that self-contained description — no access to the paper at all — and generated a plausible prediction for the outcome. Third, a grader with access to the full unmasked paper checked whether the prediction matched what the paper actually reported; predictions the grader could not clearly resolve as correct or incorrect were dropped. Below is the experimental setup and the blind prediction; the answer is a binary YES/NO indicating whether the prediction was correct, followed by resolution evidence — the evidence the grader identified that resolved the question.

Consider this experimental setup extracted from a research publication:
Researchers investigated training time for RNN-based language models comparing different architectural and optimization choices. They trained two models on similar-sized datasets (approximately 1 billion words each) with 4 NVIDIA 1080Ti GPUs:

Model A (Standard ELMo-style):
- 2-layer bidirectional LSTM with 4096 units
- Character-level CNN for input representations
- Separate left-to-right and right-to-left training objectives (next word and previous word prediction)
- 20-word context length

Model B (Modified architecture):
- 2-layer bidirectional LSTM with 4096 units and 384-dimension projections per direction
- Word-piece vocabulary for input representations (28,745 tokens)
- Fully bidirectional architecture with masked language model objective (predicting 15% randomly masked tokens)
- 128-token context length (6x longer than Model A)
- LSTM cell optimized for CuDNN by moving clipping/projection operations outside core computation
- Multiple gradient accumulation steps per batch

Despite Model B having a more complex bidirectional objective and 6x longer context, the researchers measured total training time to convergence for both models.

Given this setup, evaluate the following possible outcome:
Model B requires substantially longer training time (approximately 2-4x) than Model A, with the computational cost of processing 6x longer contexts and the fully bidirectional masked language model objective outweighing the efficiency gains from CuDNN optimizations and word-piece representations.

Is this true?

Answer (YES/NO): NO